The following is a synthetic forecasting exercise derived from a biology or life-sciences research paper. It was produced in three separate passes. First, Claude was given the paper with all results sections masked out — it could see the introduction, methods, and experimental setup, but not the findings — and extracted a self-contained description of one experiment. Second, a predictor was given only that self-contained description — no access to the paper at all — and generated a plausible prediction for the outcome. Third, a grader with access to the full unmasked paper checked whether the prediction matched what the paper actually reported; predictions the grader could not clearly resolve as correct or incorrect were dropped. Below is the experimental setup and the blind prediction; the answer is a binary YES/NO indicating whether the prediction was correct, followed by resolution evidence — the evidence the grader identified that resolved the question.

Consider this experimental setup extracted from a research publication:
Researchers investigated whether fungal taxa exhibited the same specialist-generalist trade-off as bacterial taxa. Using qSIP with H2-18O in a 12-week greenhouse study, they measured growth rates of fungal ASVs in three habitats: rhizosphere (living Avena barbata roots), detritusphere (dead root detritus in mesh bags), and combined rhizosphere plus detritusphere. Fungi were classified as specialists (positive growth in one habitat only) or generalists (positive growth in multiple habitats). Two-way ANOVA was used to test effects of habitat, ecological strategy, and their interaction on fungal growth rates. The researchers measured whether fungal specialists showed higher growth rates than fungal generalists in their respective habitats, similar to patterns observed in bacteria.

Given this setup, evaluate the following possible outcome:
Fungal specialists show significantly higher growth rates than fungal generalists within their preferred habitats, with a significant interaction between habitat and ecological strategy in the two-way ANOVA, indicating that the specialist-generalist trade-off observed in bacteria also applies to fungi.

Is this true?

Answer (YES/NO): NO